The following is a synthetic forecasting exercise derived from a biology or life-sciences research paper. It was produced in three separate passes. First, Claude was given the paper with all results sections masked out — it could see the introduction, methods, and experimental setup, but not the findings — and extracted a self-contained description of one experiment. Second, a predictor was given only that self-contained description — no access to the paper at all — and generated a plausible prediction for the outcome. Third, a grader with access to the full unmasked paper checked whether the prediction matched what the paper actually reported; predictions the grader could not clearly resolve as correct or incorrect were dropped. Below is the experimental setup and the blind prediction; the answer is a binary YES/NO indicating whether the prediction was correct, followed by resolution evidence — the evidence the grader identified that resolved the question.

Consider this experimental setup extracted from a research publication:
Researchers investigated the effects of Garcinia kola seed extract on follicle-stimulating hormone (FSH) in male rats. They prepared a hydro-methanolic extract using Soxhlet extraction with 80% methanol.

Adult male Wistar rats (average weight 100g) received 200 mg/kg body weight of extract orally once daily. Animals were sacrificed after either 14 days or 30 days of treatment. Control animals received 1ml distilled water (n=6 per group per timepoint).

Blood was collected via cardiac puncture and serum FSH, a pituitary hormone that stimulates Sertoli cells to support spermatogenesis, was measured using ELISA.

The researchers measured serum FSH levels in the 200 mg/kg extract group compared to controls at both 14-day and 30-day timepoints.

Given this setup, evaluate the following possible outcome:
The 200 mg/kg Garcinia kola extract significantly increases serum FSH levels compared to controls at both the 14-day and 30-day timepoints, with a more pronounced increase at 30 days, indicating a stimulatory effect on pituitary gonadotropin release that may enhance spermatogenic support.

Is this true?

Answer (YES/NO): NO